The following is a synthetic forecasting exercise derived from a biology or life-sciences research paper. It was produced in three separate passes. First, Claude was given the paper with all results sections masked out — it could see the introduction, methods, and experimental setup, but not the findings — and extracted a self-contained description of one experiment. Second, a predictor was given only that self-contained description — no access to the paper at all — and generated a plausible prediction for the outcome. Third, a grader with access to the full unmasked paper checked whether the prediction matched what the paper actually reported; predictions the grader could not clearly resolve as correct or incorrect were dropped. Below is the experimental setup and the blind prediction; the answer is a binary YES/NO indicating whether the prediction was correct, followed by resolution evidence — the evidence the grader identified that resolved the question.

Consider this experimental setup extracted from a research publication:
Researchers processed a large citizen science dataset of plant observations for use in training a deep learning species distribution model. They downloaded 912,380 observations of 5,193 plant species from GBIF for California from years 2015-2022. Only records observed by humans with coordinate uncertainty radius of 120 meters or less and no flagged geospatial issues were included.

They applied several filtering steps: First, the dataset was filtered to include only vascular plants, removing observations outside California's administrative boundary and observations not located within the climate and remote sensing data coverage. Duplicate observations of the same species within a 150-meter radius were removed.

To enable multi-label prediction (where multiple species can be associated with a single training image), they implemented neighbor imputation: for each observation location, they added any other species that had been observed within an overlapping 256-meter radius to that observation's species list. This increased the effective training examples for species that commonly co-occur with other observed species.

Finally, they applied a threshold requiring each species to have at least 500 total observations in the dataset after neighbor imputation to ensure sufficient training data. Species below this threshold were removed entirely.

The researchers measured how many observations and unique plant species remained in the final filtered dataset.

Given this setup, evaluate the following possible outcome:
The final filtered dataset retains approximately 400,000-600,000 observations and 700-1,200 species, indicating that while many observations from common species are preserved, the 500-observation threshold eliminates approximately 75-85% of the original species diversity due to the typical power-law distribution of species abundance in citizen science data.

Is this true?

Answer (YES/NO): NO